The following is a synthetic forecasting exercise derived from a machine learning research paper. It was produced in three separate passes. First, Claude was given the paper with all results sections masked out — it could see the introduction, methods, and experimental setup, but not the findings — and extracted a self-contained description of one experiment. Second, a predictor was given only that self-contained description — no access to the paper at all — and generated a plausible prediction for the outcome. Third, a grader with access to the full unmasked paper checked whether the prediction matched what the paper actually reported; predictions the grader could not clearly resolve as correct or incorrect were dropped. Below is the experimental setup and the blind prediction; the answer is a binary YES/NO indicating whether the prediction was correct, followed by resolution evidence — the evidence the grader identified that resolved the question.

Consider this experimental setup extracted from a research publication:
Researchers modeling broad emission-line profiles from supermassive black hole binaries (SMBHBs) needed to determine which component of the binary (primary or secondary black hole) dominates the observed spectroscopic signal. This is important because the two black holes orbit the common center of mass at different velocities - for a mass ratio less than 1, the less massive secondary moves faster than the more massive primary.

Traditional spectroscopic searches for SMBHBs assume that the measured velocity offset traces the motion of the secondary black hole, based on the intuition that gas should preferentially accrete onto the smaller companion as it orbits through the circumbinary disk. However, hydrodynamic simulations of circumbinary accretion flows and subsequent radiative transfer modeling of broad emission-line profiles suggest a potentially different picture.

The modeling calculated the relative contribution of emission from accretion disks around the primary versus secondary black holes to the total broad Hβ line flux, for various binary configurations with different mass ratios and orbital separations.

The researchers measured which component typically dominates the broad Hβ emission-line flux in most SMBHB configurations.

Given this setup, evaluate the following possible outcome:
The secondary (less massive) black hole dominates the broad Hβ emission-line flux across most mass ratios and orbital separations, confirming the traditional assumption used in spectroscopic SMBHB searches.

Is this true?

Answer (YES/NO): NO